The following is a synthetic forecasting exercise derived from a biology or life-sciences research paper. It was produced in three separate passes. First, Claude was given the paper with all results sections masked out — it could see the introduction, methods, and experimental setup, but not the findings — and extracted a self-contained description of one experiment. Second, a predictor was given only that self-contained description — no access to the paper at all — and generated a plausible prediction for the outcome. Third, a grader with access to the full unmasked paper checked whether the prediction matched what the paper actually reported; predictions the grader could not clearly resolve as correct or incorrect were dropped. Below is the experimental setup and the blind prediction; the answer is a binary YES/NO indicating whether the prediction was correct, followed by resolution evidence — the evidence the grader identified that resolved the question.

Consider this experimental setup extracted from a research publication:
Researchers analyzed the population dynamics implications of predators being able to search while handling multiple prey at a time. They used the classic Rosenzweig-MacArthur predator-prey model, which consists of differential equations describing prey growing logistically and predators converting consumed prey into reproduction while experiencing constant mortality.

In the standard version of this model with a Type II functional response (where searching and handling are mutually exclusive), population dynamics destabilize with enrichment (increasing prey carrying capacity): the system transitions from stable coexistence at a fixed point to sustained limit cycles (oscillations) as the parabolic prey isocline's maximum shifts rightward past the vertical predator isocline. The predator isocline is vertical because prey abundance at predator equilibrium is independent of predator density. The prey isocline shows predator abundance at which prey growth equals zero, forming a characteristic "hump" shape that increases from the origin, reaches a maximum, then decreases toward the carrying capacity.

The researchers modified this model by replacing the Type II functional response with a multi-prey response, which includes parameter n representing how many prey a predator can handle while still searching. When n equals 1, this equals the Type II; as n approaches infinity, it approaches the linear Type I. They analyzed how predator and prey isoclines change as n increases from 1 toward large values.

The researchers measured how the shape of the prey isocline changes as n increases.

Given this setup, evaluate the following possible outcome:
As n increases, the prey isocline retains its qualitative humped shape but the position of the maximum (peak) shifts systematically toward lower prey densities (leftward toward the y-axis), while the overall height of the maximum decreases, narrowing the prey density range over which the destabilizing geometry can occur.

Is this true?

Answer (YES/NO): NO